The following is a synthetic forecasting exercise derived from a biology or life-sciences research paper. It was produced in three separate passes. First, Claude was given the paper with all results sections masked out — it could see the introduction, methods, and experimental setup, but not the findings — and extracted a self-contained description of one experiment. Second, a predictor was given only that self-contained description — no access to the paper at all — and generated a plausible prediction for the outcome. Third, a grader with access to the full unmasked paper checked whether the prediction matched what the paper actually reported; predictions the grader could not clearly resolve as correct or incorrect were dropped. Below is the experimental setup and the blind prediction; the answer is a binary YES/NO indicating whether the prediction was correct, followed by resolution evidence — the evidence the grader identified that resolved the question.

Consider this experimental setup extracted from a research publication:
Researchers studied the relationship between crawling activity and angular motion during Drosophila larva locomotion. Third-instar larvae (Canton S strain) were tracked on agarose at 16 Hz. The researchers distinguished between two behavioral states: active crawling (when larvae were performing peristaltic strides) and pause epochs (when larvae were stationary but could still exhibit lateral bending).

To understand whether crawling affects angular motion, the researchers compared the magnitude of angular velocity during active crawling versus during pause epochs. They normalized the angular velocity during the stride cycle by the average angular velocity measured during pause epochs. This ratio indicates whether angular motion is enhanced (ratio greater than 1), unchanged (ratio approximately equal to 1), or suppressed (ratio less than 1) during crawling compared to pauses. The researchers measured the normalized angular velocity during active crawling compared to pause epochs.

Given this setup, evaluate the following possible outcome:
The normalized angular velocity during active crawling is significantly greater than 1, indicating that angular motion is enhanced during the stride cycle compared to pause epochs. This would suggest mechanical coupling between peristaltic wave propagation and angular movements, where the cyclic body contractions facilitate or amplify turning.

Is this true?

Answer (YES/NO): NO